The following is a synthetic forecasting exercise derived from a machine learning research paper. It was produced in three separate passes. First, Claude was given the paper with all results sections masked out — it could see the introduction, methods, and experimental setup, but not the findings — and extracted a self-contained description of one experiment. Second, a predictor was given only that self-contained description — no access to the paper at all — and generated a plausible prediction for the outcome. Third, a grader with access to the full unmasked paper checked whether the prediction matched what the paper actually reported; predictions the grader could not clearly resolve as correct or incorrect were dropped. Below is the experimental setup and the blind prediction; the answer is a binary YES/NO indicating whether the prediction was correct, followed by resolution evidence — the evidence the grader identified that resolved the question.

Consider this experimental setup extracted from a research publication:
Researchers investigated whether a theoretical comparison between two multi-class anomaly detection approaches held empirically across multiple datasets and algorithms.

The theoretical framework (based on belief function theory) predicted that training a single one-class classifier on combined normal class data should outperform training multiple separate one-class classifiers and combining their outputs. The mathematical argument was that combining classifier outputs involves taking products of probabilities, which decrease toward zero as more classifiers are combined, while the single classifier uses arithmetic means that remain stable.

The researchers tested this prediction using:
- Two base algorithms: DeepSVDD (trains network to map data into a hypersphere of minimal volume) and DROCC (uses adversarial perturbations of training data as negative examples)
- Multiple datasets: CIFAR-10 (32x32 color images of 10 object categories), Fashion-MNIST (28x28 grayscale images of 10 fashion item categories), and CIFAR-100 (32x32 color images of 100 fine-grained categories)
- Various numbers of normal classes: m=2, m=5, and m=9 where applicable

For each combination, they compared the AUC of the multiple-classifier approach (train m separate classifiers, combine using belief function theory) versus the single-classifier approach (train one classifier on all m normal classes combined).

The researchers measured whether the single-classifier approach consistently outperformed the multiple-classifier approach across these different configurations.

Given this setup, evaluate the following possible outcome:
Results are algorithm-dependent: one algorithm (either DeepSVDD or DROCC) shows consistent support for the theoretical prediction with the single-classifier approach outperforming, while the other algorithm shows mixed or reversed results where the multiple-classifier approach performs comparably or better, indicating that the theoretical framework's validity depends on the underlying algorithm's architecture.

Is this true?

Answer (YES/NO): NO